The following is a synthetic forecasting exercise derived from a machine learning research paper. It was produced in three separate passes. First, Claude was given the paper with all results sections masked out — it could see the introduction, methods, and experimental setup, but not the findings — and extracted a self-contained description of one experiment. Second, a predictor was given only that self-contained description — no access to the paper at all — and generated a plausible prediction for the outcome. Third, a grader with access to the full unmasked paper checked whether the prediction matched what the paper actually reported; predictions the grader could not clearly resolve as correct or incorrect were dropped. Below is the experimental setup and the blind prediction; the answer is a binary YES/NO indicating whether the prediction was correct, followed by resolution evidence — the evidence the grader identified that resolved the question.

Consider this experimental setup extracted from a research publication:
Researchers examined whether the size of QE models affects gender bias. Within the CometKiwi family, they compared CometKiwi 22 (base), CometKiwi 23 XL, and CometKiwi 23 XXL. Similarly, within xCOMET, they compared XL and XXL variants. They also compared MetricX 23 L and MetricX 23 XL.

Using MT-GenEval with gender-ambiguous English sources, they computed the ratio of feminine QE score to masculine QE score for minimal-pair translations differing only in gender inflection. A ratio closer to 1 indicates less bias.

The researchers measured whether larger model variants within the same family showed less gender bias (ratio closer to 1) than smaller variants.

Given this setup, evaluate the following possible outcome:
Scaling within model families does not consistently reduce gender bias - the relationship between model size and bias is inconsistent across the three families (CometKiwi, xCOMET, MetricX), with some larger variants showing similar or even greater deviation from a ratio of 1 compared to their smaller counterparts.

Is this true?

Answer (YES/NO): YES